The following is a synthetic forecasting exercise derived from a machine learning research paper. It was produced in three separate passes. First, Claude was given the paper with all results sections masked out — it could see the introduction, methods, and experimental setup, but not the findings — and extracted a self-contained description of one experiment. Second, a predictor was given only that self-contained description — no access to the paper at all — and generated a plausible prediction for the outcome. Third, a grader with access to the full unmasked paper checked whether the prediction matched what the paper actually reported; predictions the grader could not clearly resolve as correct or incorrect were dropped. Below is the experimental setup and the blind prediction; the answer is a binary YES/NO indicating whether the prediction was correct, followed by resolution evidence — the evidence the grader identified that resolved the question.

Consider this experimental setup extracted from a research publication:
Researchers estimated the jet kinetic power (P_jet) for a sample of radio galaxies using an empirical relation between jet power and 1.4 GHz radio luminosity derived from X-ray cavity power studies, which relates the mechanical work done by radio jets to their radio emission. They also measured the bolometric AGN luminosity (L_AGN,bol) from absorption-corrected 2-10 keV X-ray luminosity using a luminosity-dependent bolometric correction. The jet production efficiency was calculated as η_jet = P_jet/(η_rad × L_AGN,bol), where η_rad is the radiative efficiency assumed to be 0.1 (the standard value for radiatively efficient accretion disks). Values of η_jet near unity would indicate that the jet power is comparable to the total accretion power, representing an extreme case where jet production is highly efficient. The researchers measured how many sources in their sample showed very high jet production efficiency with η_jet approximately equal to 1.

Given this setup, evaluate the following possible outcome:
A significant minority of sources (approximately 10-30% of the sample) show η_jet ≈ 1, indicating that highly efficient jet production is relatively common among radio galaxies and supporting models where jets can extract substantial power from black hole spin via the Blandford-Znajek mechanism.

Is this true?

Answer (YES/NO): NO